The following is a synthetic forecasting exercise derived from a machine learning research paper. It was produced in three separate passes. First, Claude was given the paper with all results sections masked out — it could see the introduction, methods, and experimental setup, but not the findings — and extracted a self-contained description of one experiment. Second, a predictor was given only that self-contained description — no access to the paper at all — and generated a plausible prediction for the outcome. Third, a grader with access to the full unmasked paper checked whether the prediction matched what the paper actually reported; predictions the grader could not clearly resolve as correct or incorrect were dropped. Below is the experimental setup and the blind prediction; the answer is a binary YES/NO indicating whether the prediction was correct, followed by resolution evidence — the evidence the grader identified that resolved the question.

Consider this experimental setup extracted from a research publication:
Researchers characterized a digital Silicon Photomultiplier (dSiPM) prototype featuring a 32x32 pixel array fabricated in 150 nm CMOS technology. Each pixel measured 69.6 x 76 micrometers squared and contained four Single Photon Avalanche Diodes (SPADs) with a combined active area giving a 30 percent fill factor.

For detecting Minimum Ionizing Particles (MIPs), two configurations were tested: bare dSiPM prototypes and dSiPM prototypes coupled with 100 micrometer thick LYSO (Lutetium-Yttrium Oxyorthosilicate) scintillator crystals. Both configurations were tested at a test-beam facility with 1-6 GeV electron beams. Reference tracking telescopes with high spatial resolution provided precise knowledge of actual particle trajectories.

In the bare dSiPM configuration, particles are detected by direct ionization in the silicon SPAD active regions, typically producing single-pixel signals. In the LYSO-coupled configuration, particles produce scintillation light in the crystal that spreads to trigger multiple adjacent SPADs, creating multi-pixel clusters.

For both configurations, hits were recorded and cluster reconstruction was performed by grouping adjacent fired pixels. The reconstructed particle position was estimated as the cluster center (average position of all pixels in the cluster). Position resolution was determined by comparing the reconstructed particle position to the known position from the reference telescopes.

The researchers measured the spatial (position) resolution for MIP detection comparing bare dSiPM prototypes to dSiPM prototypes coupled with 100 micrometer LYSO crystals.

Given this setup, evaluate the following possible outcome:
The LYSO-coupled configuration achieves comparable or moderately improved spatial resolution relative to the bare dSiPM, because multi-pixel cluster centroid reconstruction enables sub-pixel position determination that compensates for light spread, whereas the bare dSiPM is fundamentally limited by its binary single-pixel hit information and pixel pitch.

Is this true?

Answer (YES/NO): NO